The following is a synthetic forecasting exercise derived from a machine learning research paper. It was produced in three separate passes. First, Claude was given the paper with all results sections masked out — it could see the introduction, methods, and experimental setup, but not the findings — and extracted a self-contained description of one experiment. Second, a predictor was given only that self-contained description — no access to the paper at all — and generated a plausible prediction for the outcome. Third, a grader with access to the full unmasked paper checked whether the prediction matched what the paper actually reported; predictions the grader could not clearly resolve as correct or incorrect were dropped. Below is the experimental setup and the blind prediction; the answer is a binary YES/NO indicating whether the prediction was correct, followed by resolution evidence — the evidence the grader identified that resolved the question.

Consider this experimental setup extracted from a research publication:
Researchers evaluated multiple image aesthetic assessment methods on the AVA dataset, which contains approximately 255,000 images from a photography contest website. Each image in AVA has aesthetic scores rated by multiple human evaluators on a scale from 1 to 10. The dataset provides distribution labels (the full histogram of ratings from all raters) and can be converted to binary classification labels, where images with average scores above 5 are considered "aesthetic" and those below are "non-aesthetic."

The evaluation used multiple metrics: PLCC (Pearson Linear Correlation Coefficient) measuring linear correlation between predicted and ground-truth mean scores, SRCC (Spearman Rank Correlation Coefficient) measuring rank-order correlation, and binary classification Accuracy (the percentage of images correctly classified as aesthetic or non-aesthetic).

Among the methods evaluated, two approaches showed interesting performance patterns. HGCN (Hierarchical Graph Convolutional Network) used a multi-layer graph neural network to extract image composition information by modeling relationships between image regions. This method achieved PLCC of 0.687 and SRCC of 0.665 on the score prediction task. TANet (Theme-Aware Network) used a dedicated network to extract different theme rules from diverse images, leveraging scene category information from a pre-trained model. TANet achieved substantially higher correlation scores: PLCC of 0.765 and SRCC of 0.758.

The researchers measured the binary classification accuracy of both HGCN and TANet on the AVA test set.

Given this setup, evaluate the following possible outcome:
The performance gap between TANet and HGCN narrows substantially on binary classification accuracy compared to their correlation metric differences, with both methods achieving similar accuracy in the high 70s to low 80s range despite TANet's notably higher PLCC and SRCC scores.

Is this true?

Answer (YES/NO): NO